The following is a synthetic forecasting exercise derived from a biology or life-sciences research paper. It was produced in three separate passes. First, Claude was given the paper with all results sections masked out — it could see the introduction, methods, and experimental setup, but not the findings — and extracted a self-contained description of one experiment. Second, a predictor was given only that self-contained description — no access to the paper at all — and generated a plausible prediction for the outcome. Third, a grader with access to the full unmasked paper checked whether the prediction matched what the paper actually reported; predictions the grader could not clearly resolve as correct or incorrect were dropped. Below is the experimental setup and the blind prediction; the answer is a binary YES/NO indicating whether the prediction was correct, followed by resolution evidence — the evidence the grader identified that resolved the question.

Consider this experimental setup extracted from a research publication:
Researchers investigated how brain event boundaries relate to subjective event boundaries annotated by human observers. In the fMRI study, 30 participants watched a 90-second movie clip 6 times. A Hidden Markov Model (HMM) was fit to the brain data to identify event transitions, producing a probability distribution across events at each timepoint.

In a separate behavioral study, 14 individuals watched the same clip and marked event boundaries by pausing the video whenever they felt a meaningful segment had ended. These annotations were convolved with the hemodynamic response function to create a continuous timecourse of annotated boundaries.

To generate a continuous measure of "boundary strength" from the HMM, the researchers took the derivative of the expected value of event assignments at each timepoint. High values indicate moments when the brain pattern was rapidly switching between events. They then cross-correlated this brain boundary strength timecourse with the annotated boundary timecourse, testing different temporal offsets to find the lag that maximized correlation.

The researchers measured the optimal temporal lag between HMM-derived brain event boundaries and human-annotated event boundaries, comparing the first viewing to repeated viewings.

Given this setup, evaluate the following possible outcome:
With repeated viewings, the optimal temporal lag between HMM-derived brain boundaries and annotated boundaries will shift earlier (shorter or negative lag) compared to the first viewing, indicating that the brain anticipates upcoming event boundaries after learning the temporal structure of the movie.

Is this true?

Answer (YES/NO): YES